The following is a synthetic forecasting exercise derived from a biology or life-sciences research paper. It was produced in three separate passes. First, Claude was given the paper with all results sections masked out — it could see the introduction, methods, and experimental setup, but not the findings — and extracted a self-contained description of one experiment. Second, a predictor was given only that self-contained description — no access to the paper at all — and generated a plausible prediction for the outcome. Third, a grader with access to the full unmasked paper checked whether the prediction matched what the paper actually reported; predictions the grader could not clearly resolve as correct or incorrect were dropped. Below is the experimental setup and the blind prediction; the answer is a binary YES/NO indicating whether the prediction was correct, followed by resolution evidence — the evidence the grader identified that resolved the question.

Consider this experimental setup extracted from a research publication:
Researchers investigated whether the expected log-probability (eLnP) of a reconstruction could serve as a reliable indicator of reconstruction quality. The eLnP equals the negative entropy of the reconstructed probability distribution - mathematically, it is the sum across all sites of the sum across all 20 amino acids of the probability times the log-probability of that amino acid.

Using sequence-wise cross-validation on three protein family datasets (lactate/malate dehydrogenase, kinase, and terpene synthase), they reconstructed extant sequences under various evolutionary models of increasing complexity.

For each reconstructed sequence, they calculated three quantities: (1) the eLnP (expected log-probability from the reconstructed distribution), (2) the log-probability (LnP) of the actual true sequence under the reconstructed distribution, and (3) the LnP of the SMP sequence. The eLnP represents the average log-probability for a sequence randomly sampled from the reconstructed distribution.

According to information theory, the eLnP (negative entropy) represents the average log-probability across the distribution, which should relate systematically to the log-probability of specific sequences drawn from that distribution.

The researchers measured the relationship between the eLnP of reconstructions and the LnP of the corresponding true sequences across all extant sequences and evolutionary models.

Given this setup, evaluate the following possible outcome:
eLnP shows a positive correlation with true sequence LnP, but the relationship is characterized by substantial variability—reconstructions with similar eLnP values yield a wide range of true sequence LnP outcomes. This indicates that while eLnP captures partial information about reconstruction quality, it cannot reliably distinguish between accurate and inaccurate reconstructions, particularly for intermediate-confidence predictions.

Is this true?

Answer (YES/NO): NO